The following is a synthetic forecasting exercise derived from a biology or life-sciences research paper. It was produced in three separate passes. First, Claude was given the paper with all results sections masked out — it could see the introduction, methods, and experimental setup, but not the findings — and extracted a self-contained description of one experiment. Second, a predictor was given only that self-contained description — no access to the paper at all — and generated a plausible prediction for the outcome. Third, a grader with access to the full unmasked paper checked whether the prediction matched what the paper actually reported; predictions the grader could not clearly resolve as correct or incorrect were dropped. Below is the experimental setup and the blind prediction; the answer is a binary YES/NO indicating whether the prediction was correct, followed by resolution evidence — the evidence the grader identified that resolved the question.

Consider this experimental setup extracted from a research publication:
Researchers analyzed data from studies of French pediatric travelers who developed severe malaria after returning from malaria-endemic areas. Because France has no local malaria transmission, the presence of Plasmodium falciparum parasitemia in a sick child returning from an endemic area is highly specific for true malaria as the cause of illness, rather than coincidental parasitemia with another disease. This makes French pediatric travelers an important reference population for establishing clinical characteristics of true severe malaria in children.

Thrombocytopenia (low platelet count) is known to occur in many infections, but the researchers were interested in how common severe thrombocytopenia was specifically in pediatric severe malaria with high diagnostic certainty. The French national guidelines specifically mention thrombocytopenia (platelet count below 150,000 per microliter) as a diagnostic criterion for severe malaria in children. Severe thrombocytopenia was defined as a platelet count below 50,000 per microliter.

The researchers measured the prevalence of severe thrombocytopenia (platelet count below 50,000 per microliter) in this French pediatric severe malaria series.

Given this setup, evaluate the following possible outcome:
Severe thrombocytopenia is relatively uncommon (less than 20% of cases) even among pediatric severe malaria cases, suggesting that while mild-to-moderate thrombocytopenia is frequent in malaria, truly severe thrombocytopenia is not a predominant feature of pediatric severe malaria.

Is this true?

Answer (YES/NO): NO